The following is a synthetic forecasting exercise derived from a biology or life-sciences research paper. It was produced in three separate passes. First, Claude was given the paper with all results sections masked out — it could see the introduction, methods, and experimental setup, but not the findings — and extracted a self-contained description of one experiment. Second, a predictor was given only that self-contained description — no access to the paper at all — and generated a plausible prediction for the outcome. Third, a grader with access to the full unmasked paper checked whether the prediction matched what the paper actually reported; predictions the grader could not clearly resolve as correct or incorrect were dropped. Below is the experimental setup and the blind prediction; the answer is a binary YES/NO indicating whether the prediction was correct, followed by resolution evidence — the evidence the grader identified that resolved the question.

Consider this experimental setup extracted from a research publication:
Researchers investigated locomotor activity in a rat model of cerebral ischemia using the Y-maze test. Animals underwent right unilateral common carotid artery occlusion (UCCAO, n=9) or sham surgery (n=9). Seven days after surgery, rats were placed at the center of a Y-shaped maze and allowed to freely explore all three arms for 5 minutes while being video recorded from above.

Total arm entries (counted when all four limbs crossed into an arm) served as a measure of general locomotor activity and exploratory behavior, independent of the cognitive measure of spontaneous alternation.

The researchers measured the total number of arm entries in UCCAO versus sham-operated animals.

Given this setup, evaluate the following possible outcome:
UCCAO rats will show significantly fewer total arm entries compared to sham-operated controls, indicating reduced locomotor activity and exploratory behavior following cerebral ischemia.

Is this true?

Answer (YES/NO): NO